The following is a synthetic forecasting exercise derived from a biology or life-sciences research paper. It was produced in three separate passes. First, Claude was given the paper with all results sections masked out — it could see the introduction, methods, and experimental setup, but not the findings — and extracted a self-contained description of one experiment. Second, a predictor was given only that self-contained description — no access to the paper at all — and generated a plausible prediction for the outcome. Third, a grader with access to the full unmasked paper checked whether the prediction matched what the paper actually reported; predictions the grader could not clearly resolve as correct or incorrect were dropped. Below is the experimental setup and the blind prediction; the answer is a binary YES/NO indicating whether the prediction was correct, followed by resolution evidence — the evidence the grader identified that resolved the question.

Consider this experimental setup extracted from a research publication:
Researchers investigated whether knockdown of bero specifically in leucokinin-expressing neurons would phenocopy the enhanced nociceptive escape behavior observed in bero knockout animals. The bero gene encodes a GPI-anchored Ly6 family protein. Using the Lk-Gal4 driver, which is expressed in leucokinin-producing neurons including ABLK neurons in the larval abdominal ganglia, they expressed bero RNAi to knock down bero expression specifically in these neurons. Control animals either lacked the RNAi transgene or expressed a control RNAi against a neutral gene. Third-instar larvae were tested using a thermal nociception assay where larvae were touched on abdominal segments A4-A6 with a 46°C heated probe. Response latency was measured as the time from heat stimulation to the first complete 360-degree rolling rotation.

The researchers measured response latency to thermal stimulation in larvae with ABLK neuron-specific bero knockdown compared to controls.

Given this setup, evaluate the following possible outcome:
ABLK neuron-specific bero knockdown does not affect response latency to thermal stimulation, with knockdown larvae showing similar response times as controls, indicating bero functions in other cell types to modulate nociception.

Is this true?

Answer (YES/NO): NO